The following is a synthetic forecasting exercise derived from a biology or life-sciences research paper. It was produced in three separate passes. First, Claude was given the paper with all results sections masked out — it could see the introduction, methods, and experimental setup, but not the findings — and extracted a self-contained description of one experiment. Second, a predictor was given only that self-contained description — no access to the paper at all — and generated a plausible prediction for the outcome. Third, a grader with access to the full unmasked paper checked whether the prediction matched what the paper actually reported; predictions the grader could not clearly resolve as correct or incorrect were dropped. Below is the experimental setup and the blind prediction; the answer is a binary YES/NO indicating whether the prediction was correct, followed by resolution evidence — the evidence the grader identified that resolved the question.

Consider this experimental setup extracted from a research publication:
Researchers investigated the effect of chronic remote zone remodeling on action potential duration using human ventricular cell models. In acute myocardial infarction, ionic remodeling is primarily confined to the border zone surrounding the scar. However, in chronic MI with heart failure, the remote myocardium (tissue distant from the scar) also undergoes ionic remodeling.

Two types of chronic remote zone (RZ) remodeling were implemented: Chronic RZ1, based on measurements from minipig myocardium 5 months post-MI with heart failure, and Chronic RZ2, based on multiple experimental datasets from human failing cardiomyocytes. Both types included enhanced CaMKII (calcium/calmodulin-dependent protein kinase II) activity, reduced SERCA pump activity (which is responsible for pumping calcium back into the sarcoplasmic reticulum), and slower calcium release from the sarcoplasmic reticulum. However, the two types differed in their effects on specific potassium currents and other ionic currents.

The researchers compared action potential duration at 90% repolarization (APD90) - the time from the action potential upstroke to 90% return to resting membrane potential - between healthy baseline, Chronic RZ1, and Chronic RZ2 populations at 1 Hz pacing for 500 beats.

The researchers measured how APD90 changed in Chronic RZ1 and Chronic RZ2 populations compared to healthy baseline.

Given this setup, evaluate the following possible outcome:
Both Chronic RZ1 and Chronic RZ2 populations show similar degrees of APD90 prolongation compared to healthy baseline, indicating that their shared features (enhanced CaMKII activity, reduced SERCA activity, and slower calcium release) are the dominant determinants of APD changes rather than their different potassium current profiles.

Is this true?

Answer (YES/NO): NO